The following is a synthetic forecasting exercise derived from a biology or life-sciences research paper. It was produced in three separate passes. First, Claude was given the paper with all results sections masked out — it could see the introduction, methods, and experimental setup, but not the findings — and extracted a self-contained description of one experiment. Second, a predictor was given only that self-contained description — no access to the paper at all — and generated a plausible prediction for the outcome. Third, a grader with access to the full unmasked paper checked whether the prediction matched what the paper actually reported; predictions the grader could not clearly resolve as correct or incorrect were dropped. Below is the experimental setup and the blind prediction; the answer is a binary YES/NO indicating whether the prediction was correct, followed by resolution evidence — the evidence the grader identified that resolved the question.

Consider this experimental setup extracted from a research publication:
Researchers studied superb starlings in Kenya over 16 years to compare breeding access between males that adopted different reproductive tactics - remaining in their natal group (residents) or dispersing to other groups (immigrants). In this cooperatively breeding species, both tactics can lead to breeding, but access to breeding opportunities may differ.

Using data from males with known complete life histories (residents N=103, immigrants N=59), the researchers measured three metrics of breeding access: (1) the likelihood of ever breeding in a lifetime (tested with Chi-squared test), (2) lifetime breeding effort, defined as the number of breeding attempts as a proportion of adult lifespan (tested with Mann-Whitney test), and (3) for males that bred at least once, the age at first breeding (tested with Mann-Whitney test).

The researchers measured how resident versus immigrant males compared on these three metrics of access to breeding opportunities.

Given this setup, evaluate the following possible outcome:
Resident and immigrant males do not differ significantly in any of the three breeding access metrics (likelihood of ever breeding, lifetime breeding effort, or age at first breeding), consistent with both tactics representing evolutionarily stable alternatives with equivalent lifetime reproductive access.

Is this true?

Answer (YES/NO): NO